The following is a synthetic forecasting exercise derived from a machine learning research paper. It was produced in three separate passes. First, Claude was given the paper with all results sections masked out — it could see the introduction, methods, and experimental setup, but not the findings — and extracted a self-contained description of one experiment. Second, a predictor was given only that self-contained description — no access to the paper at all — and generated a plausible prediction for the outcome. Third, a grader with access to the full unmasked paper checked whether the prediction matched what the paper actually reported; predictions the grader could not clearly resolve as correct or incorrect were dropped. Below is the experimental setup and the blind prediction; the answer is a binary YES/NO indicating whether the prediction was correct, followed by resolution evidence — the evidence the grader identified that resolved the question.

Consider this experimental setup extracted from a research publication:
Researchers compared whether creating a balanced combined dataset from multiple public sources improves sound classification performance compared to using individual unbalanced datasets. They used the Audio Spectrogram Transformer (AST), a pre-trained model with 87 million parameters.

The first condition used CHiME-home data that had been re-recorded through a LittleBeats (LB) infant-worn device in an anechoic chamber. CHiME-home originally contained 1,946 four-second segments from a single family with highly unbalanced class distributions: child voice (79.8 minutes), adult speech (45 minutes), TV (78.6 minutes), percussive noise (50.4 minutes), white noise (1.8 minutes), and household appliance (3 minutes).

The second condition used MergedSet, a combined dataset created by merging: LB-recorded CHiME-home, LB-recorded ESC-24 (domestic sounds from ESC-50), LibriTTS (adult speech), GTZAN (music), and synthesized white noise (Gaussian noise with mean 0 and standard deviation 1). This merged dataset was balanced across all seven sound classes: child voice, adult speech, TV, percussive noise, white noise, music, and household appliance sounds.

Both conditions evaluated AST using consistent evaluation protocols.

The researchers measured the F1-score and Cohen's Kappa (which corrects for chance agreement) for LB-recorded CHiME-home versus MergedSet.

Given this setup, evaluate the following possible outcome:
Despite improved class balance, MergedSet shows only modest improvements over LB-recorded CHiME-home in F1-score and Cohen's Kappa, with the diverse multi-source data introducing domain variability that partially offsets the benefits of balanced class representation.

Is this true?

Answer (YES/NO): NO